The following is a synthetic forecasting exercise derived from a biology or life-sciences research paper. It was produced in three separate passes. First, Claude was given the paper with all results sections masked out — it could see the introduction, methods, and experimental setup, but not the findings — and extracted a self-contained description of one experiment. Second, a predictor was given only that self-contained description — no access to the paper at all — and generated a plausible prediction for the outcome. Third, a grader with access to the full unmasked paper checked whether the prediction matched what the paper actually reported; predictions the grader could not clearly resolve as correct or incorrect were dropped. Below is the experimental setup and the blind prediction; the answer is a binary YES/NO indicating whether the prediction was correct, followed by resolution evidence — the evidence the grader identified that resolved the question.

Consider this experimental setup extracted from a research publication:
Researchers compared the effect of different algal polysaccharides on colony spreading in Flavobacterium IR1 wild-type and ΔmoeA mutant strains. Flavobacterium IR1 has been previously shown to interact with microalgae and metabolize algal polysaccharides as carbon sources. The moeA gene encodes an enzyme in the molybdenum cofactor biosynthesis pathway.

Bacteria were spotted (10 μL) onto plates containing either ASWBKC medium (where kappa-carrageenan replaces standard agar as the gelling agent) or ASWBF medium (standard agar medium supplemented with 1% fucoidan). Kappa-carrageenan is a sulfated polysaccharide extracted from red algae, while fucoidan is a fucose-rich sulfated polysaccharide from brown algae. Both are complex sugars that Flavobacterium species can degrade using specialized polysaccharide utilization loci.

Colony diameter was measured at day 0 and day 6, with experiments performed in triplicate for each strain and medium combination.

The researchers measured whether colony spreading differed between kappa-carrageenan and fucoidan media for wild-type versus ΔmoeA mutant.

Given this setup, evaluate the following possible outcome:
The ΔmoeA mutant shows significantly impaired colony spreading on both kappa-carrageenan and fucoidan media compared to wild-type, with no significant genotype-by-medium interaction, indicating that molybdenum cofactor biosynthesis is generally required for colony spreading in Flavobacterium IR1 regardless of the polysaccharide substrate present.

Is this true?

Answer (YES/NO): NO